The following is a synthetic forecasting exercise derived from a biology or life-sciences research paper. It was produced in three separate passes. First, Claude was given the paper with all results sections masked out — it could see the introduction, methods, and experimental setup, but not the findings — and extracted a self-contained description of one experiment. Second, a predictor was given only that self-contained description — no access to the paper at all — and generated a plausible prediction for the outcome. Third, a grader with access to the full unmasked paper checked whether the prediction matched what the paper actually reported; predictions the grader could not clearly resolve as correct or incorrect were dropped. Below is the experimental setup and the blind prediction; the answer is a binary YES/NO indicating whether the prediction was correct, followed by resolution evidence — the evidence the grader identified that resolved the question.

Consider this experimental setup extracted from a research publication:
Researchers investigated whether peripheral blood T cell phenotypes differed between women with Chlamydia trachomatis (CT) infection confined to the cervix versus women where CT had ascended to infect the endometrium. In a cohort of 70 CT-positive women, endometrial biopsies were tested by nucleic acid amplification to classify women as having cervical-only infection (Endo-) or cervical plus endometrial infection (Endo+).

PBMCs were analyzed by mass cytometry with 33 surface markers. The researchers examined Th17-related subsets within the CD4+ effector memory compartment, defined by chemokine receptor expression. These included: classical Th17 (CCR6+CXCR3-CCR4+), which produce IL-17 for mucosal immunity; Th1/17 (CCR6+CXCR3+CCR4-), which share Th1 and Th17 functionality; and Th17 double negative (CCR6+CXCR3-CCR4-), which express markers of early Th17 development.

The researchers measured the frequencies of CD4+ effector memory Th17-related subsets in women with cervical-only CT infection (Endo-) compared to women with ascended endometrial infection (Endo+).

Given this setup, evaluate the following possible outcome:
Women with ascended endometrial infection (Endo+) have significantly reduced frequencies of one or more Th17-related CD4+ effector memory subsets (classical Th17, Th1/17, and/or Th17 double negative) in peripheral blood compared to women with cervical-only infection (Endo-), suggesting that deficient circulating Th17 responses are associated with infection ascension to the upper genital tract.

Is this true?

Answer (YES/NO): NO